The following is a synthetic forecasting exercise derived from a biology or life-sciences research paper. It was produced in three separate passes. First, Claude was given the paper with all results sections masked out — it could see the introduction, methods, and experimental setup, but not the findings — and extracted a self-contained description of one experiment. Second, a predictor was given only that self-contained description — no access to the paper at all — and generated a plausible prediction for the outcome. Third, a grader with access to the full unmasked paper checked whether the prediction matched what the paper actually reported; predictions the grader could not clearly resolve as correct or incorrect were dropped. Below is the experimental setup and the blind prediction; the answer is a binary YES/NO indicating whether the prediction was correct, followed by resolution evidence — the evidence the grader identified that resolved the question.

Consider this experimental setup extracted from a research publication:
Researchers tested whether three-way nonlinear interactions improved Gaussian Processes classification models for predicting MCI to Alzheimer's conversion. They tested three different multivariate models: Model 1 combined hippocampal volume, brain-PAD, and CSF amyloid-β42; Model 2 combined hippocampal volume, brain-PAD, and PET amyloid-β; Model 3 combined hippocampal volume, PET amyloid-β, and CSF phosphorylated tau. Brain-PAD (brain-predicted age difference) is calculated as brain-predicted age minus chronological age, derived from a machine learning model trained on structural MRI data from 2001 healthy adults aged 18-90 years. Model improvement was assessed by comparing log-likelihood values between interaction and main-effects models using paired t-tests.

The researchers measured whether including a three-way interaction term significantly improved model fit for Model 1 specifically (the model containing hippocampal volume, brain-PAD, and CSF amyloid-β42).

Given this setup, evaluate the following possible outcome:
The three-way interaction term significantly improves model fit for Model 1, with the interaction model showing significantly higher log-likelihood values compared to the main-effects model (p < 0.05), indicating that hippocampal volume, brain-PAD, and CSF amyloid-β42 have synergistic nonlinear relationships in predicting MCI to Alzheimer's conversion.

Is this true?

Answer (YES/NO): NO